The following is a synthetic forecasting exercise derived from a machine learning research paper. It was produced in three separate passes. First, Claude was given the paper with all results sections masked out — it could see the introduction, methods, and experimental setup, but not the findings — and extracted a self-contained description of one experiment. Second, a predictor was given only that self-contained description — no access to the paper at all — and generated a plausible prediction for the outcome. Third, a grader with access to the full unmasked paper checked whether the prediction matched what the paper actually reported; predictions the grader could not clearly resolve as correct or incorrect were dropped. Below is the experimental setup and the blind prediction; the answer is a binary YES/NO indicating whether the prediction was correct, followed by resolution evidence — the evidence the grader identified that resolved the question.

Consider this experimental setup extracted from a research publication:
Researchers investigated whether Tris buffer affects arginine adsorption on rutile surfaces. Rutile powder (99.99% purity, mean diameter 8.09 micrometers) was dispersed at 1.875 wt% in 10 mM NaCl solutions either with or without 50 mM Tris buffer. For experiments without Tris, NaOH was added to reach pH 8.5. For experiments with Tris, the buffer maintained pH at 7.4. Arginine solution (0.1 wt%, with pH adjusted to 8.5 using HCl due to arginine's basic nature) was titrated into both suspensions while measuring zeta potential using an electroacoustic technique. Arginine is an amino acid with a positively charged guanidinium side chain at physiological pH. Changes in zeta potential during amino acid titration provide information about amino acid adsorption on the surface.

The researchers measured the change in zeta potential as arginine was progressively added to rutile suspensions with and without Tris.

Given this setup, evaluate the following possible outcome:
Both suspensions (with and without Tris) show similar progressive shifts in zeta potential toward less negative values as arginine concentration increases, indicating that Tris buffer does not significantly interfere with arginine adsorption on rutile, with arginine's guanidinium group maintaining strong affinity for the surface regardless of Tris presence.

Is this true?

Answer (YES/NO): NO